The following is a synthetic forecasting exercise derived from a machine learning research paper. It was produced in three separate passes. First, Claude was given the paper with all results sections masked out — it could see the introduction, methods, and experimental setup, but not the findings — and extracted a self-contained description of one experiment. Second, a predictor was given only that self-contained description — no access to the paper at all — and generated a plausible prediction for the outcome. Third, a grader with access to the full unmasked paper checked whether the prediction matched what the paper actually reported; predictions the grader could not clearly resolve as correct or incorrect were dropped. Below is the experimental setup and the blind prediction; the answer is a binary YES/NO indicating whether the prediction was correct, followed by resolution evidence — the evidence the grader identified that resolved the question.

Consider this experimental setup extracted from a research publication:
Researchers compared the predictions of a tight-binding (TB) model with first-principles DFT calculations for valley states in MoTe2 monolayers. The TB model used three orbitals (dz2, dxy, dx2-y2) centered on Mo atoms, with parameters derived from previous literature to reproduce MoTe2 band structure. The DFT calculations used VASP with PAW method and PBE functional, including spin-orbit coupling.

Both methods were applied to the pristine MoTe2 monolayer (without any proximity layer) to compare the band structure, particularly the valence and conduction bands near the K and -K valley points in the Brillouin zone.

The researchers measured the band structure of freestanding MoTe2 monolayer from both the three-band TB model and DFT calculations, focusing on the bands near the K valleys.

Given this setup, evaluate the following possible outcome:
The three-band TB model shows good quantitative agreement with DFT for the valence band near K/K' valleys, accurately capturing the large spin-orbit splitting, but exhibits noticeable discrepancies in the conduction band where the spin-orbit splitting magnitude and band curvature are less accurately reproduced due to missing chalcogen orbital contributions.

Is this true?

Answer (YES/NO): NO